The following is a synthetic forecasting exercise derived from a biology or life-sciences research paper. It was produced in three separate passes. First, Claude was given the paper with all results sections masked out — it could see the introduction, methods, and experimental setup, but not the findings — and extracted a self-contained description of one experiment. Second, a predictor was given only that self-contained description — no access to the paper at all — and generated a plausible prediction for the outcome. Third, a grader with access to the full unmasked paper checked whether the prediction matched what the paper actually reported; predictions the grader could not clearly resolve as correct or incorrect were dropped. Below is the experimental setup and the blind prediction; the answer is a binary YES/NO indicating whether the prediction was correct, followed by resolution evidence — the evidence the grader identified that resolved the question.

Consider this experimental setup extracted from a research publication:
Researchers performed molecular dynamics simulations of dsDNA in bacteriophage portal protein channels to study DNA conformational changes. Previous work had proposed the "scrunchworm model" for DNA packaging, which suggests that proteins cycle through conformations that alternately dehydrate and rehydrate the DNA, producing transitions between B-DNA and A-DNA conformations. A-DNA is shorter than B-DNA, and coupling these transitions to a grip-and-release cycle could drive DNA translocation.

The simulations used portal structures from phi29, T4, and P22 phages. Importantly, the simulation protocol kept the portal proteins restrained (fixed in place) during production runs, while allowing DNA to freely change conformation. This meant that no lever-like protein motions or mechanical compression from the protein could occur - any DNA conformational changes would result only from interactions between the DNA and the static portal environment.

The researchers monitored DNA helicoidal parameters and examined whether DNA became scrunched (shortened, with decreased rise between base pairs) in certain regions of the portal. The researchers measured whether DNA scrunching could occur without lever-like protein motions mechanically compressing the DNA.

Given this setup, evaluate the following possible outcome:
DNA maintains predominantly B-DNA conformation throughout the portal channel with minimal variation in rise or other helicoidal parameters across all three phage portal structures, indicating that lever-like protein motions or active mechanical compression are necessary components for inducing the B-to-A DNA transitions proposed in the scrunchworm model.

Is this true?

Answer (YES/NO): NO